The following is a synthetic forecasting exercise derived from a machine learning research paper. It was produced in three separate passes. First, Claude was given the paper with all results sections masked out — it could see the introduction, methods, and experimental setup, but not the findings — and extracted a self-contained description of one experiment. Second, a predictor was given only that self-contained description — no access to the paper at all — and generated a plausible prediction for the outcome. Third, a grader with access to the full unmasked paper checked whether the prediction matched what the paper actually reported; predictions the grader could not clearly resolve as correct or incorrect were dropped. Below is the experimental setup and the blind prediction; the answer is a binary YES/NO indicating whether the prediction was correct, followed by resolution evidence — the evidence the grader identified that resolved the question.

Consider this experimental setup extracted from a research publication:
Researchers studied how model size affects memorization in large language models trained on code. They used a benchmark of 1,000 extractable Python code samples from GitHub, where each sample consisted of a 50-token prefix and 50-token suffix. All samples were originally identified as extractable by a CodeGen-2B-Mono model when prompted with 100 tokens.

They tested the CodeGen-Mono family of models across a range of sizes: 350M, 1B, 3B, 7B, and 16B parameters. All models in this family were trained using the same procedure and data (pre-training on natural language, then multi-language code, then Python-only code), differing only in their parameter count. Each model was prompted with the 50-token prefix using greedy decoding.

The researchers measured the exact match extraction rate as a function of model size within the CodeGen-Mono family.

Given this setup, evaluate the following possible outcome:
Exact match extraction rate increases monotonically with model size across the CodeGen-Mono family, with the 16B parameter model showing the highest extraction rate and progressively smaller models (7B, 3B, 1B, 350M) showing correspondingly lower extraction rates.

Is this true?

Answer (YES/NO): YES